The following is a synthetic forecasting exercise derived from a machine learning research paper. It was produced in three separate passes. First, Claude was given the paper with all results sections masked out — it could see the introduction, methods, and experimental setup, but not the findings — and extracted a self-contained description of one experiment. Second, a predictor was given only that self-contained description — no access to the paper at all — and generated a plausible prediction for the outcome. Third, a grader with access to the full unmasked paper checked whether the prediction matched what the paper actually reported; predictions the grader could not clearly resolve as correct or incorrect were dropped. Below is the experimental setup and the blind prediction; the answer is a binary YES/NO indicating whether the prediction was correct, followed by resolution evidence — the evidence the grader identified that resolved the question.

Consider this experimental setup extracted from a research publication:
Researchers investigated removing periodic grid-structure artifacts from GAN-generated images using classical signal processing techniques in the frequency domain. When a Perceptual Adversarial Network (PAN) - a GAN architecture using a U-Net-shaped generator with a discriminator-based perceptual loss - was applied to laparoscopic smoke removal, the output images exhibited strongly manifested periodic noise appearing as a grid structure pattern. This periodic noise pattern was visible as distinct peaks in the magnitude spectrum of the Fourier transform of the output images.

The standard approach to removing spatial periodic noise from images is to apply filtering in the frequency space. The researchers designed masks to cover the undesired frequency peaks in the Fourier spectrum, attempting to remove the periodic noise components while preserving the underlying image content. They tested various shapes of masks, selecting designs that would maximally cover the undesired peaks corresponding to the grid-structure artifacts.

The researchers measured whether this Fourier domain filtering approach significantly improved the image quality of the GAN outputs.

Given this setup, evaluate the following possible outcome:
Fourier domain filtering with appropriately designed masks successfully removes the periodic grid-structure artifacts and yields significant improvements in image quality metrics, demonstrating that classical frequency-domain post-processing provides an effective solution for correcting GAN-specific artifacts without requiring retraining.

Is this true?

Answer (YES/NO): NO